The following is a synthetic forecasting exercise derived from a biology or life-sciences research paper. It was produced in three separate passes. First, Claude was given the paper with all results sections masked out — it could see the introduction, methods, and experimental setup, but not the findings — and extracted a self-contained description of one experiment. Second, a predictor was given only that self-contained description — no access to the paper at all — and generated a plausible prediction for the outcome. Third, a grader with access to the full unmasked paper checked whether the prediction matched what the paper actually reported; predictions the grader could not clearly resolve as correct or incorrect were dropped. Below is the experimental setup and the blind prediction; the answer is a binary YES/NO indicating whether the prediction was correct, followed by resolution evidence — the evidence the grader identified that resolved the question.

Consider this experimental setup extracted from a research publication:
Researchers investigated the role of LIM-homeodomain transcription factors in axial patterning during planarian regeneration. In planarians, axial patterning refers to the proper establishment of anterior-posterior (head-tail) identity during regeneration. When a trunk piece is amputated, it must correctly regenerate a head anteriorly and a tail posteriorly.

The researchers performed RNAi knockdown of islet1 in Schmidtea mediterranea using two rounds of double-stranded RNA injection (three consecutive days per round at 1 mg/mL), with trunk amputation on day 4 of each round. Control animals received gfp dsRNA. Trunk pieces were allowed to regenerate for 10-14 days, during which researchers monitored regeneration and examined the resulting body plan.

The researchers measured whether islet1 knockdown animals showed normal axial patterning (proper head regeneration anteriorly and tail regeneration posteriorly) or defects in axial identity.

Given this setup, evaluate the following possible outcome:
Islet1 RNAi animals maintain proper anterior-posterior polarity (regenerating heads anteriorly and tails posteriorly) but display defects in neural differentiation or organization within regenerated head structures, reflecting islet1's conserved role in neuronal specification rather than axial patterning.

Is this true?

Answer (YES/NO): NO